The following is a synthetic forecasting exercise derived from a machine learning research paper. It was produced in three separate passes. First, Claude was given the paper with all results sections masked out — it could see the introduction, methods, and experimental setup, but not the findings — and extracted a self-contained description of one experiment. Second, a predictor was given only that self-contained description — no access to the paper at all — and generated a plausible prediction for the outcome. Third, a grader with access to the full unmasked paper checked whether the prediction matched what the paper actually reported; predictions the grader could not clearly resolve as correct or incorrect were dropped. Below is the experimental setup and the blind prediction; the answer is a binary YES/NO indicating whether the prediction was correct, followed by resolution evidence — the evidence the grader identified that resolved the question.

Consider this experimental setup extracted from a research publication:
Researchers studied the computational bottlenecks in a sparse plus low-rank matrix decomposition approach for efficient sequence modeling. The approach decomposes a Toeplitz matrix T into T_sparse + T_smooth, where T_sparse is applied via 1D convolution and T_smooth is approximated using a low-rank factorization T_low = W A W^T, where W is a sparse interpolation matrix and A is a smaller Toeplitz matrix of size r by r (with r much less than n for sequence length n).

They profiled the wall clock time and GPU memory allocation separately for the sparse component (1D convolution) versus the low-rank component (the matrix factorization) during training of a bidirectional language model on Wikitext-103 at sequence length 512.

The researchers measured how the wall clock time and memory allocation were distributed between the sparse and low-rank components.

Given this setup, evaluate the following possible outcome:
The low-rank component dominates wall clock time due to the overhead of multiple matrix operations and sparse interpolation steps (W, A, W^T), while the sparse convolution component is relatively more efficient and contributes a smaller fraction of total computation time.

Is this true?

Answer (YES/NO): YES